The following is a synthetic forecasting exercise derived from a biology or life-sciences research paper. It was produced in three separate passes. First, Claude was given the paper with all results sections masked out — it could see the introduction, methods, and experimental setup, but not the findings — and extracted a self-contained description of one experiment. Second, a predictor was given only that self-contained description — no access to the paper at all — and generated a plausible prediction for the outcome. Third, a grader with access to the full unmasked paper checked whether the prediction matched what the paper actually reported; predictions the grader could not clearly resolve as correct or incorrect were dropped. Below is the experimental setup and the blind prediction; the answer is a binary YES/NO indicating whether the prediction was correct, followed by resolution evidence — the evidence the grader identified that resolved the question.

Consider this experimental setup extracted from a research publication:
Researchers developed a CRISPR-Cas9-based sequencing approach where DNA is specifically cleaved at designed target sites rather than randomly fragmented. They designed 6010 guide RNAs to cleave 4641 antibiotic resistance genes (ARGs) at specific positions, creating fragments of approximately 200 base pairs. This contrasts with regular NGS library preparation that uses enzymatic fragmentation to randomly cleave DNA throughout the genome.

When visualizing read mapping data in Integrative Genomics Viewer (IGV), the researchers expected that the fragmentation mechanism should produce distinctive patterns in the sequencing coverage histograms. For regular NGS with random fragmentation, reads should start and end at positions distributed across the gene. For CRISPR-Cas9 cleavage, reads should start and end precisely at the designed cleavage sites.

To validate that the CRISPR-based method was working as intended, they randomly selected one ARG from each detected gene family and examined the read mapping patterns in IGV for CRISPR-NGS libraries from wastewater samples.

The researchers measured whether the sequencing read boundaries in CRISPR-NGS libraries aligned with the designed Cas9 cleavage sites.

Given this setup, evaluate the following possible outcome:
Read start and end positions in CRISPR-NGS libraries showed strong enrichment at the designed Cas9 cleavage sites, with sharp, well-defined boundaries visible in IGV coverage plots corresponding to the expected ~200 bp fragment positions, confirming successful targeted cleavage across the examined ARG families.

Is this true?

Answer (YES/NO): YES